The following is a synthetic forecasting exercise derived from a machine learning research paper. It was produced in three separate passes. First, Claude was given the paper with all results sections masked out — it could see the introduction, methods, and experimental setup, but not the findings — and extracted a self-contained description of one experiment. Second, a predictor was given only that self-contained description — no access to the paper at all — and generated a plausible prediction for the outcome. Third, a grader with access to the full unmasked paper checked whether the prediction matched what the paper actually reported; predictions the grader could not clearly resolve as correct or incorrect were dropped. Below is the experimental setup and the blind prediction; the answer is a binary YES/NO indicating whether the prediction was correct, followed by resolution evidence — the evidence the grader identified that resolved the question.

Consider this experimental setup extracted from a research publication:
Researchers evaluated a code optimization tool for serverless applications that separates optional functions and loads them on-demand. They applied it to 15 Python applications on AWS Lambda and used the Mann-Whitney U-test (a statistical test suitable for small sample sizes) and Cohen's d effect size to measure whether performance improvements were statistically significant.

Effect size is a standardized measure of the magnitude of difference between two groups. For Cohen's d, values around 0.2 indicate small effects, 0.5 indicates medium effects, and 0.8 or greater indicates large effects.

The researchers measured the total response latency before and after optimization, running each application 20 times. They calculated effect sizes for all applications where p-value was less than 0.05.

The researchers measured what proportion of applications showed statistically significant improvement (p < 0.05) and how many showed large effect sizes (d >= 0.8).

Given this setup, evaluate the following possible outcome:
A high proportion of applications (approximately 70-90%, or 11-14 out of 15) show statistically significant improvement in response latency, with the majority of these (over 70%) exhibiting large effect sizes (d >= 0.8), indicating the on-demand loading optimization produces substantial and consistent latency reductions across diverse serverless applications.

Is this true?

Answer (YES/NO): NO